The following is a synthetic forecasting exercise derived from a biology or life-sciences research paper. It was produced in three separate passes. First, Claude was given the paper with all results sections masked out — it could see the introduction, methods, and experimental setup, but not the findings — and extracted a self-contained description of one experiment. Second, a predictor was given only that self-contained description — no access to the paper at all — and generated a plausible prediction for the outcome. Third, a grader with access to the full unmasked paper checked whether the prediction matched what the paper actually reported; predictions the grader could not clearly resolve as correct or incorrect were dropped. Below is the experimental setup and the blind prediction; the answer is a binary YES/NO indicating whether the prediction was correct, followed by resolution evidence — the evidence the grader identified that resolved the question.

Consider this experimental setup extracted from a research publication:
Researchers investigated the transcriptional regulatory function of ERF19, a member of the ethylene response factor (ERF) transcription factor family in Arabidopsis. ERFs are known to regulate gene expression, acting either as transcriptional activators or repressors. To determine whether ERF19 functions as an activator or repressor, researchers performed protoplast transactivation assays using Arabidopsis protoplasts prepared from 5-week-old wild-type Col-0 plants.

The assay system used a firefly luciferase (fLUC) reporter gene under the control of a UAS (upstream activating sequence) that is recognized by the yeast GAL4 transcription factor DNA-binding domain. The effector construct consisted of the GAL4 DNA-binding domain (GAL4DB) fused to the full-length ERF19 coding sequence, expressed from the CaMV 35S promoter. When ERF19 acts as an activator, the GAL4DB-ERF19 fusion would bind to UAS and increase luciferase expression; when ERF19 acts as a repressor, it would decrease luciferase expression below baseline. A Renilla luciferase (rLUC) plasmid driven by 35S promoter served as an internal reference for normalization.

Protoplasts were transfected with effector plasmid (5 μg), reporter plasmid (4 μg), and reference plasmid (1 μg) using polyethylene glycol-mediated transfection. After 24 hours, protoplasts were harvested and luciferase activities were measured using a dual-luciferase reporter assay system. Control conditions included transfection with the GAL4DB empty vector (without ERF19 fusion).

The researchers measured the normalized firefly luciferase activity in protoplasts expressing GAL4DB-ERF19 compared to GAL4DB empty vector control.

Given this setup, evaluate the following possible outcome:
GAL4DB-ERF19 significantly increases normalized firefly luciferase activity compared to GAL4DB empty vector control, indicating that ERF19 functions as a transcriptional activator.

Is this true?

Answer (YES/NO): YES